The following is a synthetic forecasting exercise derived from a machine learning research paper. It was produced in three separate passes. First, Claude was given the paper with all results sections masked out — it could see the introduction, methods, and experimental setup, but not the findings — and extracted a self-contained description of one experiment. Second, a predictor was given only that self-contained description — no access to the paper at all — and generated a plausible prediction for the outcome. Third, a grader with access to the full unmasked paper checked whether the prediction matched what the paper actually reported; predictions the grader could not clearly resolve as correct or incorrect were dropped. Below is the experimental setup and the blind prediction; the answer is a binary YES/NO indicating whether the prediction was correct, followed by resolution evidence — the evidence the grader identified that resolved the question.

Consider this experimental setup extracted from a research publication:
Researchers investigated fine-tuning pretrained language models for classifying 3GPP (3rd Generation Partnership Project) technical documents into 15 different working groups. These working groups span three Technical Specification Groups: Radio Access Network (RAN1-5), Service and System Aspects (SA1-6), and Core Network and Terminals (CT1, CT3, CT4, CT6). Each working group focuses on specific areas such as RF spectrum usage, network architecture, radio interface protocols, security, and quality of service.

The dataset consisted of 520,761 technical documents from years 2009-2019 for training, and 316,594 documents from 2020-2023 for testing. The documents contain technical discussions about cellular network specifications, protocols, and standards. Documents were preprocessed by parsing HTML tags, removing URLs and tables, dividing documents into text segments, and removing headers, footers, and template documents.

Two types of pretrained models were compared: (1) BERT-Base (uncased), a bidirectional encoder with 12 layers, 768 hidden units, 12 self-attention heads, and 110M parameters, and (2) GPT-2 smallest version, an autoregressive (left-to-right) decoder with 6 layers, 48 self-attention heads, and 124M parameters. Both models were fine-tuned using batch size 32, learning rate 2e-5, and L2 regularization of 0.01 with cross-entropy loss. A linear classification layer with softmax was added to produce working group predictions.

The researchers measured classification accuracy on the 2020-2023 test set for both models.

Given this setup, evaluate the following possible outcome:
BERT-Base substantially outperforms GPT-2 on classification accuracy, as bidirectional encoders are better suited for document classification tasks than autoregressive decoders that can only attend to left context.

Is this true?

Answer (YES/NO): NO